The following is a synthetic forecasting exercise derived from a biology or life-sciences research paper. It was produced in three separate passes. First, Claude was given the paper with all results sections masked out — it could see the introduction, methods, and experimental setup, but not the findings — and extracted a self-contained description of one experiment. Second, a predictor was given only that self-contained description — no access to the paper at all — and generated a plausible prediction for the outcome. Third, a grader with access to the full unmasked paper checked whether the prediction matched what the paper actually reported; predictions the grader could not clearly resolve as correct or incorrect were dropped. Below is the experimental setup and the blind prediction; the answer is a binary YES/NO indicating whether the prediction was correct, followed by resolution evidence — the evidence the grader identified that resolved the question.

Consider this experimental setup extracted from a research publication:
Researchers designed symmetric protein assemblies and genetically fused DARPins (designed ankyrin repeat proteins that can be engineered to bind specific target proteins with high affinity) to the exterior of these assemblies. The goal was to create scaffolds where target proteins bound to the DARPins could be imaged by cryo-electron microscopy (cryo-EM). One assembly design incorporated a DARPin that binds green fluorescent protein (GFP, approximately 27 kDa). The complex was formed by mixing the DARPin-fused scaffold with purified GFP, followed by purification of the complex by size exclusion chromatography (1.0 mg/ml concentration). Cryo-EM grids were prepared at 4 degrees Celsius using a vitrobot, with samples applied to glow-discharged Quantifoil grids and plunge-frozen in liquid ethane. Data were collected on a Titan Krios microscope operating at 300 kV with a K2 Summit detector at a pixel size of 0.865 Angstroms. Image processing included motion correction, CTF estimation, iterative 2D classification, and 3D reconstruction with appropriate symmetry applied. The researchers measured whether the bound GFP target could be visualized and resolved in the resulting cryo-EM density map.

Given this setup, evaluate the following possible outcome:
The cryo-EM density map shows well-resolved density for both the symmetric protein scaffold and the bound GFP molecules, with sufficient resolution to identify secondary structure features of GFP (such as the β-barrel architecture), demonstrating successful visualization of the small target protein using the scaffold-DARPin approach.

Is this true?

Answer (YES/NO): YES